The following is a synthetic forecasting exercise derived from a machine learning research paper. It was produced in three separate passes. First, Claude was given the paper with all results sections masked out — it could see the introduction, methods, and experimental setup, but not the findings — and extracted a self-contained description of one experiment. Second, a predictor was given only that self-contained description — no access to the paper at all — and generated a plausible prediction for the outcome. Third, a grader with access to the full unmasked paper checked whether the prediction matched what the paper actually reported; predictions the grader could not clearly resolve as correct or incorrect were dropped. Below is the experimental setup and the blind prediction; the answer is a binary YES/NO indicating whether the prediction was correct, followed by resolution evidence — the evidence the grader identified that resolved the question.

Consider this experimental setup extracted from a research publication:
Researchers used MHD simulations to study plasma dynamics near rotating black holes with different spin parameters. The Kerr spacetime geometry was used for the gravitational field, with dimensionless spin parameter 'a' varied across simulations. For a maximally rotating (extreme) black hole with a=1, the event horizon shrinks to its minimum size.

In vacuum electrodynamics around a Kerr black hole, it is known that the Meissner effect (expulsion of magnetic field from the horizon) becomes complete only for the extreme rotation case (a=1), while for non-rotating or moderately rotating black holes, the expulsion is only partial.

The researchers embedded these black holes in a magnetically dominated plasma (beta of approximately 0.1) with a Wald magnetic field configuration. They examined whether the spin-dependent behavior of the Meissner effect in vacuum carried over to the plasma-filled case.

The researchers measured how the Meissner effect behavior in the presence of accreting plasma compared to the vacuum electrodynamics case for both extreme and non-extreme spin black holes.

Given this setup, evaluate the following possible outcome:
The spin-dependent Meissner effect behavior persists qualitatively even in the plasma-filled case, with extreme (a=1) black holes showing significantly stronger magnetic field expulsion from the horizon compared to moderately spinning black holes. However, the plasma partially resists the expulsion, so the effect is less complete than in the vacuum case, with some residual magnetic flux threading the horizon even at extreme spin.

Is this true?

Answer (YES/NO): NO